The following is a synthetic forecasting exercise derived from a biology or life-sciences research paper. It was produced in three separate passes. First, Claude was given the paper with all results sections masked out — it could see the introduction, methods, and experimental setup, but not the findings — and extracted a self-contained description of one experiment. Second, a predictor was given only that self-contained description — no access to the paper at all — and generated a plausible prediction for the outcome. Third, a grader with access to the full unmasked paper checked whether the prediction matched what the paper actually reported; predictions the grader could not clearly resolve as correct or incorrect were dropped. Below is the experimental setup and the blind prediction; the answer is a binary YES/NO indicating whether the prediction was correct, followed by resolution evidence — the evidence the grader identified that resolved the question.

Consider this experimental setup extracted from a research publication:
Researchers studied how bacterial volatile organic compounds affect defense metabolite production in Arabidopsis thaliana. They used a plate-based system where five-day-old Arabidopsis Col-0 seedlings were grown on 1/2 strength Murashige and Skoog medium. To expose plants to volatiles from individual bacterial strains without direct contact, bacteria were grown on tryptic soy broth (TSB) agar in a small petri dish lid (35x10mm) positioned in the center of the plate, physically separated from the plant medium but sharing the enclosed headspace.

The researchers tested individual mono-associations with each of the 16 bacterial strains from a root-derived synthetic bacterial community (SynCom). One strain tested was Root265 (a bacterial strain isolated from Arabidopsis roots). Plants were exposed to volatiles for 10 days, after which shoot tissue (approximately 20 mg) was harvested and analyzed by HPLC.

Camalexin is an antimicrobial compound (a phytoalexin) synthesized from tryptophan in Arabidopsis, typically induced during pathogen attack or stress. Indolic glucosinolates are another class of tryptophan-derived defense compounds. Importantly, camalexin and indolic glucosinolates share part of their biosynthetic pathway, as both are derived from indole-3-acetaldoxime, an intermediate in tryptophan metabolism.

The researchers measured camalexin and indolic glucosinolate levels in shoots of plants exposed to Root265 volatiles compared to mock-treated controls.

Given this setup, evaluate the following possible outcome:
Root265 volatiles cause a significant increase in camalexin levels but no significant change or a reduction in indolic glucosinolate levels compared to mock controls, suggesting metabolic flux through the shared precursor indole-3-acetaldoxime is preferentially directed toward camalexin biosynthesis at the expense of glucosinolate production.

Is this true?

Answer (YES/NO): YES